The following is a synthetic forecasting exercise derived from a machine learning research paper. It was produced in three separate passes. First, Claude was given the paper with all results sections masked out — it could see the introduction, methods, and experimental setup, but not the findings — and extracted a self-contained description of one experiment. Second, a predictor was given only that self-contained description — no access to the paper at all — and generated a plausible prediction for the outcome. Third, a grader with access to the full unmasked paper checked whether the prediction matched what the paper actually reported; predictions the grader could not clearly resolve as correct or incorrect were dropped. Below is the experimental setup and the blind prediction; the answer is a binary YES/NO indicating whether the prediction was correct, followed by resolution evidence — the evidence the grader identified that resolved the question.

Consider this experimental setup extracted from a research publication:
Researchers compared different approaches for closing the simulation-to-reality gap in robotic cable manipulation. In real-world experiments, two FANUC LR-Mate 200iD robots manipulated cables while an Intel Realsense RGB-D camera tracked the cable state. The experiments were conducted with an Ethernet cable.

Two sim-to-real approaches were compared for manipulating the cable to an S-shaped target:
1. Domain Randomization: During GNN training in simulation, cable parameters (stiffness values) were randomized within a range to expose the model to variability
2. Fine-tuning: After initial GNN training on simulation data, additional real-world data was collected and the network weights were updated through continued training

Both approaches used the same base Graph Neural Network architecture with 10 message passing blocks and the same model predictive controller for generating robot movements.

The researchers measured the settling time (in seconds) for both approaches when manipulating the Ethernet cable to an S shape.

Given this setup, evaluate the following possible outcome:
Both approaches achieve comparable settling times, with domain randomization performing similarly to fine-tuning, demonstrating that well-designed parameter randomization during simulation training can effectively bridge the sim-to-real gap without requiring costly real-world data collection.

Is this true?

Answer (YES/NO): NO